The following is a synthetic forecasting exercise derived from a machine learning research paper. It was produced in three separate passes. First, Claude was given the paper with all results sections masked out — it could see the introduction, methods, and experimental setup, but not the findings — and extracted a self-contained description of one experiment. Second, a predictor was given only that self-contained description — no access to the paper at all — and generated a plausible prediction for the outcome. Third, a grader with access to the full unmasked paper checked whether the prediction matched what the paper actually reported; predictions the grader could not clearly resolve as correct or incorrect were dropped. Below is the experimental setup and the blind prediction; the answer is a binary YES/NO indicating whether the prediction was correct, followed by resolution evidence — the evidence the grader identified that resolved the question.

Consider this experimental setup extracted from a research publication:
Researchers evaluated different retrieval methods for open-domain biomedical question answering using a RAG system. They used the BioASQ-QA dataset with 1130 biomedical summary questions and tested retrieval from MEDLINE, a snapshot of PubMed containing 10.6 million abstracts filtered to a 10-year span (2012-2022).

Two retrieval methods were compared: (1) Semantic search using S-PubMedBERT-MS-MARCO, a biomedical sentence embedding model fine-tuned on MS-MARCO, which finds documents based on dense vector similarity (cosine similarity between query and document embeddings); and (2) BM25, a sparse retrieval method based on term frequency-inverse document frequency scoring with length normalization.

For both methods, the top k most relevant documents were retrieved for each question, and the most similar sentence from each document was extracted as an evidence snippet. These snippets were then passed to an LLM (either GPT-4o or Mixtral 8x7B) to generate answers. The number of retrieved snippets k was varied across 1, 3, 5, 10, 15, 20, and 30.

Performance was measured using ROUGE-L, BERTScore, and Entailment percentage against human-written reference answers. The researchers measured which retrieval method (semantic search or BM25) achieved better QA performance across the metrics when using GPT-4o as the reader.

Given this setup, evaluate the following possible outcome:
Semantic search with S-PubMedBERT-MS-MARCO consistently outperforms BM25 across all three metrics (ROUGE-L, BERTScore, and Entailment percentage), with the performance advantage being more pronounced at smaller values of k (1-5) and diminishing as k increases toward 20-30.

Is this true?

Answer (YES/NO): NO